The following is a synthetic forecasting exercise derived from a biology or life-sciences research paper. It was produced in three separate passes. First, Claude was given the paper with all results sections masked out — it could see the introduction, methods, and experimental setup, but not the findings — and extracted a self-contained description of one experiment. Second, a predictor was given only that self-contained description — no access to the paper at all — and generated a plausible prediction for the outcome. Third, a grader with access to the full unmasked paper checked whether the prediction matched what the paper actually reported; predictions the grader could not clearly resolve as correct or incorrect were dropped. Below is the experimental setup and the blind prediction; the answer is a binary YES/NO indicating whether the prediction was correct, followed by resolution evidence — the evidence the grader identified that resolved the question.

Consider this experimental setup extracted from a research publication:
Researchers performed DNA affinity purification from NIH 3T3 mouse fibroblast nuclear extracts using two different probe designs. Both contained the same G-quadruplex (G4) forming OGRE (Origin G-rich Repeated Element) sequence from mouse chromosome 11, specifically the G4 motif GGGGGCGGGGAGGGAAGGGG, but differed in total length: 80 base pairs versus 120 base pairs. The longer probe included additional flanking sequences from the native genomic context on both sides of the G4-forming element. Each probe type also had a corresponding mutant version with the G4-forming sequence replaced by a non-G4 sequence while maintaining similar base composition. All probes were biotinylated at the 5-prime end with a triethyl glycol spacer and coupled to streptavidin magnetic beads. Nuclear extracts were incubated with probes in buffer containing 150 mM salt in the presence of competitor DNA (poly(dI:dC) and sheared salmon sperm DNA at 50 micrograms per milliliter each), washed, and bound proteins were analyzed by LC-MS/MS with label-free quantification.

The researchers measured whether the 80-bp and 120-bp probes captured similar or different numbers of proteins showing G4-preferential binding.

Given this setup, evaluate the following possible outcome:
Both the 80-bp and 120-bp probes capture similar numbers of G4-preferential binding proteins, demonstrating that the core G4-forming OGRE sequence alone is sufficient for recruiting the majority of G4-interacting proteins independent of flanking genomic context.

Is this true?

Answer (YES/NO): NO